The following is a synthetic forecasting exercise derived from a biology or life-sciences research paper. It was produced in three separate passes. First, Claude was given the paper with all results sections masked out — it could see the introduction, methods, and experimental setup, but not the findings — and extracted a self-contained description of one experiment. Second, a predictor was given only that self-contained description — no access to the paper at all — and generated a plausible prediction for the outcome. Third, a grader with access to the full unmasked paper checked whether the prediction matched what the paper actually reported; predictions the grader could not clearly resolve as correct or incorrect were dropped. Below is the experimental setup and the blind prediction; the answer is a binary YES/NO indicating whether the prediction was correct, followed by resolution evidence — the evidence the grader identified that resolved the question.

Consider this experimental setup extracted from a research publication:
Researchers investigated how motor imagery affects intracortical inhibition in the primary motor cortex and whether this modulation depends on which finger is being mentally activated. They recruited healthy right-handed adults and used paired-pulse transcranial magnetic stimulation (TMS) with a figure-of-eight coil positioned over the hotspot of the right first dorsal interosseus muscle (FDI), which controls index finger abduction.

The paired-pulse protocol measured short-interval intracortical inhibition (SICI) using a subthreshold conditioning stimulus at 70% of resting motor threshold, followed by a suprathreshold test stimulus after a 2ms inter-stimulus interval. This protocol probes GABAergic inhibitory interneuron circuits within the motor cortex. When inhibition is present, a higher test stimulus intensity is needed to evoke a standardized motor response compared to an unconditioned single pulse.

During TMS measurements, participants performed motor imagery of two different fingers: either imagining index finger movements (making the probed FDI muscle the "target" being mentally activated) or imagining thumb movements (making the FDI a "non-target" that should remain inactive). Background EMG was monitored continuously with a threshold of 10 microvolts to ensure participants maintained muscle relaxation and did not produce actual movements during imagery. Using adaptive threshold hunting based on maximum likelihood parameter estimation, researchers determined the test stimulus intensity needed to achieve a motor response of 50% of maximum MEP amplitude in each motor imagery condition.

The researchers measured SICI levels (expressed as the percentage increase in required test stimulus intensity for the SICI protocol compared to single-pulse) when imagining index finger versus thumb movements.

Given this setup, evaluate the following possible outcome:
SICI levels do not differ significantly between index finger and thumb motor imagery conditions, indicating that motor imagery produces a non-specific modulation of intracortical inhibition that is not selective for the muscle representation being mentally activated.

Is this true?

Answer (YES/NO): NO